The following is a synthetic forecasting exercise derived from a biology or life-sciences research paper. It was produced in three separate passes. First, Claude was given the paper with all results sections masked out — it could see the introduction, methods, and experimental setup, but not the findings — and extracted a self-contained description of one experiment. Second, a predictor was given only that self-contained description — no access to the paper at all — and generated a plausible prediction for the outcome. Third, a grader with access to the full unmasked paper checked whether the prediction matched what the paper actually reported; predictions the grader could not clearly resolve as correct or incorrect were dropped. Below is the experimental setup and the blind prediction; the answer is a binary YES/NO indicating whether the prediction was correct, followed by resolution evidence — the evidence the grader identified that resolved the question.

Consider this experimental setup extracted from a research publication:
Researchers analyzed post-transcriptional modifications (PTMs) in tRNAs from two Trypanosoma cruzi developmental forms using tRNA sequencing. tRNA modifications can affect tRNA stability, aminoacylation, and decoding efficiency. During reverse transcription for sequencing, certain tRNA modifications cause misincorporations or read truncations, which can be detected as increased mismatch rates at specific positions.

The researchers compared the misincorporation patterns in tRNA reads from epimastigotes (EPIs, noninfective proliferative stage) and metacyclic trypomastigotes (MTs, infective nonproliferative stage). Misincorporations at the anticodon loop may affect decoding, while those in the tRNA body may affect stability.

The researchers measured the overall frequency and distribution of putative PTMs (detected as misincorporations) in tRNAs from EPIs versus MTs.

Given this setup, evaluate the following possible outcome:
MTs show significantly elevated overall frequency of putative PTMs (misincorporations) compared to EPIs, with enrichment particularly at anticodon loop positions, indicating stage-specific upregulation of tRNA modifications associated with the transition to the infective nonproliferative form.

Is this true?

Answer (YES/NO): NO